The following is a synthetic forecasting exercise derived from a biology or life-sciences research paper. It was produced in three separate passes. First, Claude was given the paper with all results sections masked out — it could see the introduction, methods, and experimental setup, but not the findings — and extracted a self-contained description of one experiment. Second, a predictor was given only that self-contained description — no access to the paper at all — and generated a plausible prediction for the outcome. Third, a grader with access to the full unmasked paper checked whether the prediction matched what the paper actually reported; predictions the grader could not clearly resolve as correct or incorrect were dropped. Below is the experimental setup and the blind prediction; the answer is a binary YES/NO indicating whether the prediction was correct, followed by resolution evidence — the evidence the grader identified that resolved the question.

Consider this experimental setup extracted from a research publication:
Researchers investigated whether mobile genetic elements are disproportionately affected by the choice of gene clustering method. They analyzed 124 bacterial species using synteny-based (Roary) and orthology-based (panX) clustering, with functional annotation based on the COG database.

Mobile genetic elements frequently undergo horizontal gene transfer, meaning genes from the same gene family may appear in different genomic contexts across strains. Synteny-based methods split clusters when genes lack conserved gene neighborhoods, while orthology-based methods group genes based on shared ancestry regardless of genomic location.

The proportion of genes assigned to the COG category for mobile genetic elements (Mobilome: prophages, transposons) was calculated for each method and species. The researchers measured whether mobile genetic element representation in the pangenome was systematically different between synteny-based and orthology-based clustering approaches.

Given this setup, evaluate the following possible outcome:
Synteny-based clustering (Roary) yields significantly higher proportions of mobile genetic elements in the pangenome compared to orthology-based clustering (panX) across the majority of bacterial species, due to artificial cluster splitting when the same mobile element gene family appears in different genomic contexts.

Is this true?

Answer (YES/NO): YES